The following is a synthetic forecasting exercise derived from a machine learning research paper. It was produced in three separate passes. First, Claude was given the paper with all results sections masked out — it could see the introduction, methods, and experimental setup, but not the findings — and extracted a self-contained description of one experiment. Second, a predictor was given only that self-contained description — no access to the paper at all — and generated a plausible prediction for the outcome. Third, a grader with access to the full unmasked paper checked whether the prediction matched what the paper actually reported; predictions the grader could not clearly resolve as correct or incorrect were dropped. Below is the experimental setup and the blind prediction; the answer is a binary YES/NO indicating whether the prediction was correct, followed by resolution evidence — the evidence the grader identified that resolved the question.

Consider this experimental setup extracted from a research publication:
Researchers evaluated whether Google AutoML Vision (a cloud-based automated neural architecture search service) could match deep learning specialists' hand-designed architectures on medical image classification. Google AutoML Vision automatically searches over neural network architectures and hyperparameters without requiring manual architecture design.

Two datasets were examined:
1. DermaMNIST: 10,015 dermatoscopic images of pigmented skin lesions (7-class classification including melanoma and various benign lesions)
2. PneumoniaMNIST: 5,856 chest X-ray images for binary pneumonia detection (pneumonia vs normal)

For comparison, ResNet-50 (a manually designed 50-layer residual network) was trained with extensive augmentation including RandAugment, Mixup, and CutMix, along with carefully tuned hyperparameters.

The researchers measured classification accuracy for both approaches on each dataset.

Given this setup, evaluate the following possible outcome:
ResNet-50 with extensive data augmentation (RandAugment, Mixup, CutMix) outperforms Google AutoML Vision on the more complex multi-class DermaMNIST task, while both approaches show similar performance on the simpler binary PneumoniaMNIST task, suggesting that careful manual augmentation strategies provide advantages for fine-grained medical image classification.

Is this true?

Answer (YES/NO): NO